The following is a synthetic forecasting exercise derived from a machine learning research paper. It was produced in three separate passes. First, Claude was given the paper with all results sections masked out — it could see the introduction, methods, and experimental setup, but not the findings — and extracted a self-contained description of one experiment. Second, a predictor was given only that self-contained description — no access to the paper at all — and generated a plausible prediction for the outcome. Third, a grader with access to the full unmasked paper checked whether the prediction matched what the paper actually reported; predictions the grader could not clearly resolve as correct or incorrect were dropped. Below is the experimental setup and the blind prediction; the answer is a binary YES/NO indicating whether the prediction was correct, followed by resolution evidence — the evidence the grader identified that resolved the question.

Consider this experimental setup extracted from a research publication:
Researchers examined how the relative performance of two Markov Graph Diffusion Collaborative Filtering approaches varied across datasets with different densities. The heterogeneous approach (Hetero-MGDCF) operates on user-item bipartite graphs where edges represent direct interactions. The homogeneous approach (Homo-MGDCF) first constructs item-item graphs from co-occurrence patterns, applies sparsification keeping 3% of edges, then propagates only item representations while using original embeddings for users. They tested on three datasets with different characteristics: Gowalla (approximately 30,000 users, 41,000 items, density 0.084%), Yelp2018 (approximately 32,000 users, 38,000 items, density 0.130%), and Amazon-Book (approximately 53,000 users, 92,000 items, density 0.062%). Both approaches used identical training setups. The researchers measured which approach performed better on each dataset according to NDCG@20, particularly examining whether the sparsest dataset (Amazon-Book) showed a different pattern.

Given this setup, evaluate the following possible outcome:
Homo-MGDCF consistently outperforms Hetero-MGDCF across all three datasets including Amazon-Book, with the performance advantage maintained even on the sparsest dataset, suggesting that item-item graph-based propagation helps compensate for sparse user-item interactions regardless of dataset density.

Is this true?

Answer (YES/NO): NO